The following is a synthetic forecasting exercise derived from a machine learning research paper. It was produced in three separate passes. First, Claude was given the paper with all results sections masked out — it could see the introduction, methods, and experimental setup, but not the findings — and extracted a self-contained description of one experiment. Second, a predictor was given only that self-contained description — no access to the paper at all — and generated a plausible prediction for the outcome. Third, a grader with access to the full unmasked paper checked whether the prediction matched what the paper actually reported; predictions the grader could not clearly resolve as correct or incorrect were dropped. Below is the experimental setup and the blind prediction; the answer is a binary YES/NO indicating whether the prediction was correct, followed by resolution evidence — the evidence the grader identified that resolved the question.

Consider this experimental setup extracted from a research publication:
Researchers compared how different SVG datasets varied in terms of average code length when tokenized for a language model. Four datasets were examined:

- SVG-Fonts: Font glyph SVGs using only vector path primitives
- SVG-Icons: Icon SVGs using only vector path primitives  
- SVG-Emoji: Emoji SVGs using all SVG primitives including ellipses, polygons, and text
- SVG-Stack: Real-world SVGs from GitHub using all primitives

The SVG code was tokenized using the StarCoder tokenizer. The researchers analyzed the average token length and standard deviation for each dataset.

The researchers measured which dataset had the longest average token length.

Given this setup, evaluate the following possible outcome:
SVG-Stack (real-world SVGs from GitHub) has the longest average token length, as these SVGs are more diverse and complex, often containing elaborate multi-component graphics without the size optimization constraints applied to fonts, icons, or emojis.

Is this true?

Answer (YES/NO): NO